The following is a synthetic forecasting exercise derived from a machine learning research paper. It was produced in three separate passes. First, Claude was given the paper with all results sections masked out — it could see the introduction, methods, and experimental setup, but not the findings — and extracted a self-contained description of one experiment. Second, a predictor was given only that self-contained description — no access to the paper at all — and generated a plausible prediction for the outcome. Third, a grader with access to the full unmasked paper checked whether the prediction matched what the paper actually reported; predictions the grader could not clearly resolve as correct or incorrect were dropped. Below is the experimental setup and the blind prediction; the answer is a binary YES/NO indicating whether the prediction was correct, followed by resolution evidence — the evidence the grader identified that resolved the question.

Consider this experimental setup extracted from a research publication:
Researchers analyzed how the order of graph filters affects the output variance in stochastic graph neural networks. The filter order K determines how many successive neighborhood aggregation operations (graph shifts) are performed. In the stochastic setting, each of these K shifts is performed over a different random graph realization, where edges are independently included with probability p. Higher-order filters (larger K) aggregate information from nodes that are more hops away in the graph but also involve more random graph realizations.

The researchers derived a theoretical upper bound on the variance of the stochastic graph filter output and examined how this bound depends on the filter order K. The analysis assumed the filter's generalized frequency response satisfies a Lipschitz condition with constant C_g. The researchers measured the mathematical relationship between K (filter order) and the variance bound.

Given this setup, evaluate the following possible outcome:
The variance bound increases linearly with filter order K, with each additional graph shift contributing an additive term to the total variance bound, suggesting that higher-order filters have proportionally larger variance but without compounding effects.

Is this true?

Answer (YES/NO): YES